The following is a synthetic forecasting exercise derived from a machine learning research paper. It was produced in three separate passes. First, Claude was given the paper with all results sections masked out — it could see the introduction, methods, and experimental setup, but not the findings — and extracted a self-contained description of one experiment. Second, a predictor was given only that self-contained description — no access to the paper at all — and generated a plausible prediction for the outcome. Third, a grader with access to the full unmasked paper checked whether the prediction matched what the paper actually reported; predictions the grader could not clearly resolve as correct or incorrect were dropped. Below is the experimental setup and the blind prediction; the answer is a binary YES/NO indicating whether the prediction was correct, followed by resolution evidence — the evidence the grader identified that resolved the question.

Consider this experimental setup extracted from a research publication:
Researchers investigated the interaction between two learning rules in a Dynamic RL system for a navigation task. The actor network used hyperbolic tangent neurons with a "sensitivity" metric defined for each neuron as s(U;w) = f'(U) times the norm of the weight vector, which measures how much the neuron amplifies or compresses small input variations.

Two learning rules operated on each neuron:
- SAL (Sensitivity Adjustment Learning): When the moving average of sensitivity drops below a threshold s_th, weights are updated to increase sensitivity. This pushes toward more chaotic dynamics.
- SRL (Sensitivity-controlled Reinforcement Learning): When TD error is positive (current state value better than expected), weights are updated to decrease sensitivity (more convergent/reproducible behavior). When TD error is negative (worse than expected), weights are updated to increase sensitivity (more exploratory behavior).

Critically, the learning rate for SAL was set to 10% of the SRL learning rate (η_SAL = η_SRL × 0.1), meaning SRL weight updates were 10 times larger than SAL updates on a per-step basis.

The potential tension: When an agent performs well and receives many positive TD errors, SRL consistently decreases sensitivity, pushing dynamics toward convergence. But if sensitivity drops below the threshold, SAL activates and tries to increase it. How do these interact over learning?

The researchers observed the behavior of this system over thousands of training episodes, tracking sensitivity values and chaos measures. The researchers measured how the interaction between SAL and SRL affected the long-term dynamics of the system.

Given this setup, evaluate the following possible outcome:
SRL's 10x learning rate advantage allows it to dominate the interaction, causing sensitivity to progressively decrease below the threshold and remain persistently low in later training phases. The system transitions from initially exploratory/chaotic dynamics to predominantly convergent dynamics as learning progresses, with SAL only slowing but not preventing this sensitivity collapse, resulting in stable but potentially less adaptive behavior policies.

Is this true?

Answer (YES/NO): NO